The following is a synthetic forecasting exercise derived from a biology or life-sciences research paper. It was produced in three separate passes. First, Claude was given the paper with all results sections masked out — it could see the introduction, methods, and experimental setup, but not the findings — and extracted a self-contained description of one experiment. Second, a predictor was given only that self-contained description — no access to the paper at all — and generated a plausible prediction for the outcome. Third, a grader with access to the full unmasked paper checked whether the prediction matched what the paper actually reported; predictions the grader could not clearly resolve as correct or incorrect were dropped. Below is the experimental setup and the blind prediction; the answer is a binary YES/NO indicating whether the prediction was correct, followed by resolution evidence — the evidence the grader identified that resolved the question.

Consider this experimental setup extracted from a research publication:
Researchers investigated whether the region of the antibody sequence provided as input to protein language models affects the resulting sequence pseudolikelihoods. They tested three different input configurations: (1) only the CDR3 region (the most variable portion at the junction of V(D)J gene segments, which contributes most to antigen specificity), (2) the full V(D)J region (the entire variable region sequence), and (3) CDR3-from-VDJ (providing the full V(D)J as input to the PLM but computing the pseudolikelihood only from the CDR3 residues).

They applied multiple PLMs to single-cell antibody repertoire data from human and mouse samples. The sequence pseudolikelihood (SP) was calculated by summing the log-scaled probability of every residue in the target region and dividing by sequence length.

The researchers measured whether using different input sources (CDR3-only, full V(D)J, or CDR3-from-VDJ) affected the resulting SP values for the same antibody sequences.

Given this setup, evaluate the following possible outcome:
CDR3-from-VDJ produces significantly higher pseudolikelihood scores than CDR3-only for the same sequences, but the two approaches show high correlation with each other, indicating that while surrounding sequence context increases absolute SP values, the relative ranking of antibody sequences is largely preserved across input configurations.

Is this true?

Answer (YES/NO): NO